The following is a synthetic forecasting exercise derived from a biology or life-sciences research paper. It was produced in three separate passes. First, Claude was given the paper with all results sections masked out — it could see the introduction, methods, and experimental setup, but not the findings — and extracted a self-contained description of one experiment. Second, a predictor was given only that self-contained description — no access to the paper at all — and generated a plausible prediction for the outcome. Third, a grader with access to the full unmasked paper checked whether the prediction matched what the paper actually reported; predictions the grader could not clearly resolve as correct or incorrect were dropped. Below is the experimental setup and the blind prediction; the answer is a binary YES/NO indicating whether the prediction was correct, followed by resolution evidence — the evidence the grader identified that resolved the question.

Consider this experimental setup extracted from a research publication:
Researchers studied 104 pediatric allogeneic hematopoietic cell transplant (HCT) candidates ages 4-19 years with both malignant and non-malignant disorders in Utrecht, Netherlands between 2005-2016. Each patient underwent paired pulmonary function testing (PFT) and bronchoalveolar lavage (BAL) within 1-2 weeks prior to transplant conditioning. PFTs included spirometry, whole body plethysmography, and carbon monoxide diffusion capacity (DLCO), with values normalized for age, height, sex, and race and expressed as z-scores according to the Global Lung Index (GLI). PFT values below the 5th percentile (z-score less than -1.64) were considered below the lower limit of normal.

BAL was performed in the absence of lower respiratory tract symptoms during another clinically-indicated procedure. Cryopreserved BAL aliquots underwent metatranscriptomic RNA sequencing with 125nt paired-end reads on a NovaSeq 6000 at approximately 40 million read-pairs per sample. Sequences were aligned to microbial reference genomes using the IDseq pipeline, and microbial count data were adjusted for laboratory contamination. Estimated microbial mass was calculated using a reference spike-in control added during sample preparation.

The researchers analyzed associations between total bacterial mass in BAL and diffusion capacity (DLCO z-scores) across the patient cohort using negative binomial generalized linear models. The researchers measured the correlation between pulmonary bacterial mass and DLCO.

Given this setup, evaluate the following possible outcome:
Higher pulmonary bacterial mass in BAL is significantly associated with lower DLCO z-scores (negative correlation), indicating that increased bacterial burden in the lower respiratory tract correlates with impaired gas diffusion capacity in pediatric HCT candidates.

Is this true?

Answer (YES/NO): NO